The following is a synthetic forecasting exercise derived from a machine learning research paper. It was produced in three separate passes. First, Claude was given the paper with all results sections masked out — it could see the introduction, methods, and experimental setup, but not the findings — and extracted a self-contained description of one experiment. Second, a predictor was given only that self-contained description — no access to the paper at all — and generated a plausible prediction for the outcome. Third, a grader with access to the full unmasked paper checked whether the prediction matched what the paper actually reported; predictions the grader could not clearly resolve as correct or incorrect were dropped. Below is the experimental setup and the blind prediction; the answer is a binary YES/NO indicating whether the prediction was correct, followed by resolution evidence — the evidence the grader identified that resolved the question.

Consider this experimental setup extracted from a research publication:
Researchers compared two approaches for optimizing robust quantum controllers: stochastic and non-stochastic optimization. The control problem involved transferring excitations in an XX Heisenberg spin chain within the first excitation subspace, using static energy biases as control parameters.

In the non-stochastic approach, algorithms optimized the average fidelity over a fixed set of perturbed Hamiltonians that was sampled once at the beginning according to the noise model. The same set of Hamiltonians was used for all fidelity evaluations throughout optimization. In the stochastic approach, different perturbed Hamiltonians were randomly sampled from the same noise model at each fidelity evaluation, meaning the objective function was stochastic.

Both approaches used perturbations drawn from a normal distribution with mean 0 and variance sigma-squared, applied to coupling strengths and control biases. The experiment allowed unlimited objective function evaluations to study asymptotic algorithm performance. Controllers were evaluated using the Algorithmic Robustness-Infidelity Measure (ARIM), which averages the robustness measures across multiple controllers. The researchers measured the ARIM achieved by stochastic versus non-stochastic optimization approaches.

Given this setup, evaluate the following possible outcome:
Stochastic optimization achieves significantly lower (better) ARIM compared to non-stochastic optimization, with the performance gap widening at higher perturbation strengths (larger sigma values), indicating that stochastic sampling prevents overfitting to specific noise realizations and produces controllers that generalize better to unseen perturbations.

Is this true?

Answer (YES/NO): NO